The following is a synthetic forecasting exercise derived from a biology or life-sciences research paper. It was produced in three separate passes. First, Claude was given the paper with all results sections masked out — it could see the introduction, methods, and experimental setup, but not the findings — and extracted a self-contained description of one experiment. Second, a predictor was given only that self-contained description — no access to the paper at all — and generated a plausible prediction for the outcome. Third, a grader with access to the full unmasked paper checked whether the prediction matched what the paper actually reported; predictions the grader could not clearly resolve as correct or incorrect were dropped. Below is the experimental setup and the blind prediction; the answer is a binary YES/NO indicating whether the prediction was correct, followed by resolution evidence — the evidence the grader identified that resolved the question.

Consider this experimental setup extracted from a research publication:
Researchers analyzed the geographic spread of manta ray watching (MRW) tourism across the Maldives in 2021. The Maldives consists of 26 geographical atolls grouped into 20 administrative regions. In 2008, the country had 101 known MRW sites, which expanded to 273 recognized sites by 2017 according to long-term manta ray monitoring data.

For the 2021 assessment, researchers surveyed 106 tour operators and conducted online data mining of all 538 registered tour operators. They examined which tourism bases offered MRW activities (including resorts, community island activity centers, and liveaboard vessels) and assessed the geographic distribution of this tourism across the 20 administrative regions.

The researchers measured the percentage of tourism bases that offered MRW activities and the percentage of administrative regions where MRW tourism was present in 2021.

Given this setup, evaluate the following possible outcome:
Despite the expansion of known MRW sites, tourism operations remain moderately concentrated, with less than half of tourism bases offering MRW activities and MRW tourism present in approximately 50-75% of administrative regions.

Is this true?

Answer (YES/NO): NO